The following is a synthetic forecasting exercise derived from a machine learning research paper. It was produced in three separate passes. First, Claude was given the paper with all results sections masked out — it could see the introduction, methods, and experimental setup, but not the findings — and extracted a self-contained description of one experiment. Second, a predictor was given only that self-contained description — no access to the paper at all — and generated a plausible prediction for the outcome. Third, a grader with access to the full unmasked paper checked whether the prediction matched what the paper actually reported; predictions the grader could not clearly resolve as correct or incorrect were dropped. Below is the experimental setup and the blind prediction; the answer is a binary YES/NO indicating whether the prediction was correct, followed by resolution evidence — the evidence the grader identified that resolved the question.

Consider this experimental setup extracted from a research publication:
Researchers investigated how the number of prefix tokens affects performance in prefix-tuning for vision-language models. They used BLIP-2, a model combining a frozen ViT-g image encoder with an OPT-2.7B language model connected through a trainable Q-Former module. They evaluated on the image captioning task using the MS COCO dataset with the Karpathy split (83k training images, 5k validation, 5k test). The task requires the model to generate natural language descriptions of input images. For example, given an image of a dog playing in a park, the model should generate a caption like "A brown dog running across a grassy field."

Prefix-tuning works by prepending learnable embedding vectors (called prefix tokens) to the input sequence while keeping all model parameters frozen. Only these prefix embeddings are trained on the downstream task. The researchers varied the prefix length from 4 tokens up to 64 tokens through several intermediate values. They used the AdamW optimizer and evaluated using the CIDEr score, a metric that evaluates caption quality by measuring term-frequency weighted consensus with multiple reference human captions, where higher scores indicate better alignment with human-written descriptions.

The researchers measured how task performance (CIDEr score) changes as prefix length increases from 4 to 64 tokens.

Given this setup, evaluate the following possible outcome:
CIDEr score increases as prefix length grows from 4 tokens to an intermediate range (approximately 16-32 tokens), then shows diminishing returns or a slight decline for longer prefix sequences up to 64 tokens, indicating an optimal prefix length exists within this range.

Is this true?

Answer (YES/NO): YES